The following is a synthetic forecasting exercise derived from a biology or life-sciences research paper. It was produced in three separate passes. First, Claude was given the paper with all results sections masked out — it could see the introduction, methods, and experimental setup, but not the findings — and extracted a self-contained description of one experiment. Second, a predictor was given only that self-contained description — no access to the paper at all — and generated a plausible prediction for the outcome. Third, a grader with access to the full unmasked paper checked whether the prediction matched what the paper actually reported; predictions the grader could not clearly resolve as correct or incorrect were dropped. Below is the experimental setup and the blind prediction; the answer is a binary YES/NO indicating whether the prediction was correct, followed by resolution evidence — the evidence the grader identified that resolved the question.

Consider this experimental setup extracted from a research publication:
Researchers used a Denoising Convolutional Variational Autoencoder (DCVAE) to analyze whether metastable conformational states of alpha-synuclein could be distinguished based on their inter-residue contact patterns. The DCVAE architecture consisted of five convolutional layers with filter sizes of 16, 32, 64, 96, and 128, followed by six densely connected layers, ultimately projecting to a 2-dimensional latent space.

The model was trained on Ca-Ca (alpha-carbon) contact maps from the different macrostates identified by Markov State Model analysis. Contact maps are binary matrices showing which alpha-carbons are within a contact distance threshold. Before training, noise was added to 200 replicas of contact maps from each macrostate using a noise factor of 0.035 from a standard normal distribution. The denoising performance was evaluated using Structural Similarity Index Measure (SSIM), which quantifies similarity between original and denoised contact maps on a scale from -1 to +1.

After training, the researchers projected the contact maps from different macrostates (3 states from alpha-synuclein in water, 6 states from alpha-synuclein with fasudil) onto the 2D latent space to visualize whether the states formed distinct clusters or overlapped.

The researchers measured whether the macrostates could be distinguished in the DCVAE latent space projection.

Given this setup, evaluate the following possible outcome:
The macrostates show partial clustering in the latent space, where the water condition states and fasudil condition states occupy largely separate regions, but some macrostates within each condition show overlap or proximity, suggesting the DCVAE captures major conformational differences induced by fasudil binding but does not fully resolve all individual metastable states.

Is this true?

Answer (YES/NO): NO